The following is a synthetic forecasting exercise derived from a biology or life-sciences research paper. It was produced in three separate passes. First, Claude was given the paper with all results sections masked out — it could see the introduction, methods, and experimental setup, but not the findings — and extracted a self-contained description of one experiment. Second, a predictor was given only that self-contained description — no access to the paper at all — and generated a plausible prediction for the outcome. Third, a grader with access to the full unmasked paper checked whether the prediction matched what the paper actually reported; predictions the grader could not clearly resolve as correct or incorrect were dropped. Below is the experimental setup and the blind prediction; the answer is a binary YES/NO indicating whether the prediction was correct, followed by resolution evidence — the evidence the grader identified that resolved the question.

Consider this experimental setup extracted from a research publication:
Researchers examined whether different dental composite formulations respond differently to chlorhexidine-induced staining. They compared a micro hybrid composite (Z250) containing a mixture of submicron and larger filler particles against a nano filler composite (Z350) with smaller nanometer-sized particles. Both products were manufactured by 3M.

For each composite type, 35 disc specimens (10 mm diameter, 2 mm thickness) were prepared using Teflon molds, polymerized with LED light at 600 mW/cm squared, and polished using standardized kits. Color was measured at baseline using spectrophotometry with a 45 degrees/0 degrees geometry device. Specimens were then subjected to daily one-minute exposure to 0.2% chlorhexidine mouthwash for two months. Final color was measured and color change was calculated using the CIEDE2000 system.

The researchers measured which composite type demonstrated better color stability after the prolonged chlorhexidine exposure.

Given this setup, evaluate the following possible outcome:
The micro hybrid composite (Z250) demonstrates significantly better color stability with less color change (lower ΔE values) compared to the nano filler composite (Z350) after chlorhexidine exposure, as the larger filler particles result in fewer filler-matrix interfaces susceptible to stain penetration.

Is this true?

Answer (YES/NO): NO